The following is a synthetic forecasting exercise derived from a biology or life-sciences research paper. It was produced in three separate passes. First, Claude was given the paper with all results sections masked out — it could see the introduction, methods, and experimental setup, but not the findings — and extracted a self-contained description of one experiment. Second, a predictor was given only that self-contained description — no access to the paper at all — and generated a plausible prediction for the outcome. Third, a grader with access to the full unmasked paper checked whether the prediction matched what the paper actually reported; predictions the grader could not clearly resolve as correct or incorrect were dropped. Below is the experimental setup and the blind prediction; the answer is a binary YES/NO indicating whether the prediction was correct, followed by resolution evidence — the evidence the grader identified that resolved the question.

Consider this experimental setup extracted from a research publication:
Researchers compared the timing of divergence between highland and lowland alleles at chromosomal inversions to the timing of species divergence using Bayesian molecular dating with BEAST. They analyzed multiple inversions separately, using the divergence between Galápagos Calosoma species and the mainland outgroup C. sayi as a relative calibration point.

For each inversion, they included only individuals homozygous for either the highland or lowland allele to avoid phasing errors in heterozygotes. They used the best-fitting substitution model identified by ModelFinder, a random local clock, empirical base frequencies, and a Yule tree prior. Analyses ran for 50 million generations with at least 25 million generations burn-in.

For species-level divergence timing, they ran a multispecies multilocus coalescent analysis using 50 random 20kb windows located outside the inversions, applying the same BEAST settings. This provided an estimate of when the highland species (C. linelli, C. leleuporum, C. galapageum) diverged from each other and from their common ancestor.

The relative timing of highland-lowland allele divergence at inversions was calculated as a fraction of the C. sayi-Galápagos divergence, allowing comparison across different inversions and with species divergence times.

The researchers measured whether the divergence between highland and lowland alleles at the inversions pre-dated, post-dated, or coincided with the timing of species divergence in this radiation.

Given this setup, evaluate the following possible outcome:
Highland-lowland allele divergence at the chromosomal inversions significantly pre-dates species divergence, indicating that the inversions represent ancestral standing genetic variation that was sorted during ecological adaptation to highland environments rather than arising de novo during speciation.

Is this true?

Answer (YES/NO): NO